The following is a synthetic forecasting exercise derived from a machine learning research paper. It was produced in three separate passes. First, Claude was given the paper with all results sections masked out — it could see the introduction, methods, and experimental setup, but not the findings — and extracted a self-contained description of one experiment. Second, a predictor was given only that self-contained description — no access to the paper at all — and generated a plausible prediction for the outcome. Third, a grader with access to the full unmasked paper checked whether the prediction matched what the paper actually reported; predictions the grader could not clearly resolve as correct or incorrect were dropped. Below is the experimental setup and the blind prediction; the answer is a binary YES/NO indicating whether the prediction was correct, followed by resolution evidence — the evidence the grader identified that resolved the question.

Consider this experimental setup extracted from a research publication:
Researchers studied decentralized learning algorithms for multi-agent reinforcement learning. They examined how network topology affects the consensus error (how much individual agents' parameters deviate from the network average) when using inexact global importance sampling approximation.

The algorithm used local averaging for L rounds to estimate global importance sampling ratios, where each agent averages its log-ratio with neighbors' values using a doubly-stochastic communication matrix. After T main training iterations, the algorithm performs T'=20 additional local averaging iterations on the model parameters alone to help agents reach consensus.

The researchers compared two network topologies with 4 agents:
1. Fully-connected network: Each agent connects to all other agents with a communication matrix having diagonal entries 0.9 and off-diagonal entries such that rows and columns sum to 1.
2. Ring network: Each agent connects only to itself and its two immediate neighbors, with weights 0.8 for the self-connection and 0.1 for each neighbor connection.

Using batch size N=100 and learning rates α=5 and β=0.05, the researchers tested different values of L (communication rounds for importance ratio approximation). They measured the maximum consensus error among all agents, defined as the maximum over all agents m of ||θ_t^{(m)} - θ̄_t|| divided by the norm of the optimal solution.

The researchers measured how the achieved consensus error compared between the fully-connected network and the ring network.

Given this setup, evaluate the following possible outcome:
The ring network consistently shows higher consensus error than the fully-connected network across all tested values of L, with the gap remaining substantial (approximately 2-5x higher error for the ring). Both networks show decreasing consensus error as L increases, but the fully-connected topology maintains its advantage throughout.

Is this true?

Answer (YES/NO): NO